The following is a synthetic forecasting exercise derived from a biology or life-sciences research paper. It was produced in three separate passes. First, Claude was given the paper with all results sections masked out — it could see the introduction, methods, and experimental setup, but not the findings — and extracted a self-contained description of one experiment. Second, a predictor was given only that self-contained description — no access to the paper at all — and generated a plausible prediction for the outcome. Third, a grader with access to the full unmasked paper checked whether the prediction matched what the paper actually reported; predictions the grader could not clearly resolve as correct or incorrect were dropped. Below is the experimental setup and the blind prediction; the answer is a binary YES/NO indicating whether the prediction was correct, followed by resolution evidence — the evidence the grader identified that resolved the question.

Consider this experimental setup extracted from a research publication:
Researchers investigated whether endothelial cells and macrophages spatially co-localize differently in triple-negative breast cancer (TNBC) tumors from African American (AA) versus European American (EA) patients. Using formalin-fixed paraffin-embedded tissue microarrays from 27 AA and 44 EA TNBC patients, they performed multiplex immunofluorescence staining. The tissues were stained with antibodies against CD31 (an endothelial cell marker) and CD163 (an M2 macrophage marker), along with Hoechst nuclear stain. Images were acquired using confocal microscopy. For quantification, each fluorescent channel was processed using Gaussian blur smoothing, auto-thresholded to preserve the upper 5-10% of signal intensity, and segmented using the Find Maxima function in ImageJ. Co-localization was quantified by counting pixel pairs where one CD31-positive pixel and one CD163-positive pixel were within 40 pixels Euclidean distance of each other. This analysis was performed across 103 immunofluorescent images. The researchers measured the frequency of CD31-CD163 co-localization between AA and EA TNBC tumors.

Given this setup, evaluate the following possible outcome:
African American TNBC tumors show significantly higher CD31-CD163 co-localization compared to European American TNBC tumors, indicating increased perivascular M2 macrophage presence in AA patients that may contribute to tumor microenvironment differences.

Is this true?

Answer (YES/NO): YES